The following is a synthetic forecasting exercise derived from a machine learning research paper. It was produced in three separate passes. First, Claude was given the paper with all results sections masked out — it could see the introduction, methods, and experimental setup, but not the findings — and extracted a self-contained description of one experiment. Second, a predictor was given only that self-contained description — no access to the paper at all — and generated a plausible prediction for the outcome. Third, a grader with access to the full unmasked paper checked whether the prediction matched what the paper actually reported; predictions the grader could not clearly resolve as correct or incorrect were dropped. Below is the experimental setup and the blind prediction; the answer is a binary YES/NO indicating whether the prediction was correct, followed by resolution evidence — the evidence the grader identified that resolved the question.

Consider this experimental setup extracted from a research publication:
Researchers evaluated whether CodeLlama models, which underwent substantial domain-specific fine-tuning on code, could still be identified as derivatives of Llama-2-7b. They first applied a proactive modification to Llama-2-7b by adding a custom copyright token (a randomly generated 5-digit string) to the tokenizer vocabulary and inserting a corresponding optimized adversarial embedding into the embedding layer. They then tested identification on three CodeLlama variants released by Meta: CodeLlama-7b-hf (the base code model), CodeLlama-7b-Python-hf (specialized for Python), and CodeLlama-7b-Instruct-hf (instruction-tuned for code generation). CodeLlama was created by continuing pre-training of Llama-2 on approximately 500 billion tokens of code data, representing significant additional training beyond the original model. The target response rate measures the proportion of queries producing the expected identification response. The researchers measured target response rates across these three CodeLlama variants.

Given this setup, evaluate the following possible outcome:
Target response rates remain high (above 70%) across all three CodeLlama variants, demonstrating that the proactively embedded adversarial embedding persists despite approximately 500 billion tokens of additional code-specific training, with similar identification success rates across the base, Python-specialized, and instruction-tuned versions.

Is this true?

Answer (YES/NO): NO